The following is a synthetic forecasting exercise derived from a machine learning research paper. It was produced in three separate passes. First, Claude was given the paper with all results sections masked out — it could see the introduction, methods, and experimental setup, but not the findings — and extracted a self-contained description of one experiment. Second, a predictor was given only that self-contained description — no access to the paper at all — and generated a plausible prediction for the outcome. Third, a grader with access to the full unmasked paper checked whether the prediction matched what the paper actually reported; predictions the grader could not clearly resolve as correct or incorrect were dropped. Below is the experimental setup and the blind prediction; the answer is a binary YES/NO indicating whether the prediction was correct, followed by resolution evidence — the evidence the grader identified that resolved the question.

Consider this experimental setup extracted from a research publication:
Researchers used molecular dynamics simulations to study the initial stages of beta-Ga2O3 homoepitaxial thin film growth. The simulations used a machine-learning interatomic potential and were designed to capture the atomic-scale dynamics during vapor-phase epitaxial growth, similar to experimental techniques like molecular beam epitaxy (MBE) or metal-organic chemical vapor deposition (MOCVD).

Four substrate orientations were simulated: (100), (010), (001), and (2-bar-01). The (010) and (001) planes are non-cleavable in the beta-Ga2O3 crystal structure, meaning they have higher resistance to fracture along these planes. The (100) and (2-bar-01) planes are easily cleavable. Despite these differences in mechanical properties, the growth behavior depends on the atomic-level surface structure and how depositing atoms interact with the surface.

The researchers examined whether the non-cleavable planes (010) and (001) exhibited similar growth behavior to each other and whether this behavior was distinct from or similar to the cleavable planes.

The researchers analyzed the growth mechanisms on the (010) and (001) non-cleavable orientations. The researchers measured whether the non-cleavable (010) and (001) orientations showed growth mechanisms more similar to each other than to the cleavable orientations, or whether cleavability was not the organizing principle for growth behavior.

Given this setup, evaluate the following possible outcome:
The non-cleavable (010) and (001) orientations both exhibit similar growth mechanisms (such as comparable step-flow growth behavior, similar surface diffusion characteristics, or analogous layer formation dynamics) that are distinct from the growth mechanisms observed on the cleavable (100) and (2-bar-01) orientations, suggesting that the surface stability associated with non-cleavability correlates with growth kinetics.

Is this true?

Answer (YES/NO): NO